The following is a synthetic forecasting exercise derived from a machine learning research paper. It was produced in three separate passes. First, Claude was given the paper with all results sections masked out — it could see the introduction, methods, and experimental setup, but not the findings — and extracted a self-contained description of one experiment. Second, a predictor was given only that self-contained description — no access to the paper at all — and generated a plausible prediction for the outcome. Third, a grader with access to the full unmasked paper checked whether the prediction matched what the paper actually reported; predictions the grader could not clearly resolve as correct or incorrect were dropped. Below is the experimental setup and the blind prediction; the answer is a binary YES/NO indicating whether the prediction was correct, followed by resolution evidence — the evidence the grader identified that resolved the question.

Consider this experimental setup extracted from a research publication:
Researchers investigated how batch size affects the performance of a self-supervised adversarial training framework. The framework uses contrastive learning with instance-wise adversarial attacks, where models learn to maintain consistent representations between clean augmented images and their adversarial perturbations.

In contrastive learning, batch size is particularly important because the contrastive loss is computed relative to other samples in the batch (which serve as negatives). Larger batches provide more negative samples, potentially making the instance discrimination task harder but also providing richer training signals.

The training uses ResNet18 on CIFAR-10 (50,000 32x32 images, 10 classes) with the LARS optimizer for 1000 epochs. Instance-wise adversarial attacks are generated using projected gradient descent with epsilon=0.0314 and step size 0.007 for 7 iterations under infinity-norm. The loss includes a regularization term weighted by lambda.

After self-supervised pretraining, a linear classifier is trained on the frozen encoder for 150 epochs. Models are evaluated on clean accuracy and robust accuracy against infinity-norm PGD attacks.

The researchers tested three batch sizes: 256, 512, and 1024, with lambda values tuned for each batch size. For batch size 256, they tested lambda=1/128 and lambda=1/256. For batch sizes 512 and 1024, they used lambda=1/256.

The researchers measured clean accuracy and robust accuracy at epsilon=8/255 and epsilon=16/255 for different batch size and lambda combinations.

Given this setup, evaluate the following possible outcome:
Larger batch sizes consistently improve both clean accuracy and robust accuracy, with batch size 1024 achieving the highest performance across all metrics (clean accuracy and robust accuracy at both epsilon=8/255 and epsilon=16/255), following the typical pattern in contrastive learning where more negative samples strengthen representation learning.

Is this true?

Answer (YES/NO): NO